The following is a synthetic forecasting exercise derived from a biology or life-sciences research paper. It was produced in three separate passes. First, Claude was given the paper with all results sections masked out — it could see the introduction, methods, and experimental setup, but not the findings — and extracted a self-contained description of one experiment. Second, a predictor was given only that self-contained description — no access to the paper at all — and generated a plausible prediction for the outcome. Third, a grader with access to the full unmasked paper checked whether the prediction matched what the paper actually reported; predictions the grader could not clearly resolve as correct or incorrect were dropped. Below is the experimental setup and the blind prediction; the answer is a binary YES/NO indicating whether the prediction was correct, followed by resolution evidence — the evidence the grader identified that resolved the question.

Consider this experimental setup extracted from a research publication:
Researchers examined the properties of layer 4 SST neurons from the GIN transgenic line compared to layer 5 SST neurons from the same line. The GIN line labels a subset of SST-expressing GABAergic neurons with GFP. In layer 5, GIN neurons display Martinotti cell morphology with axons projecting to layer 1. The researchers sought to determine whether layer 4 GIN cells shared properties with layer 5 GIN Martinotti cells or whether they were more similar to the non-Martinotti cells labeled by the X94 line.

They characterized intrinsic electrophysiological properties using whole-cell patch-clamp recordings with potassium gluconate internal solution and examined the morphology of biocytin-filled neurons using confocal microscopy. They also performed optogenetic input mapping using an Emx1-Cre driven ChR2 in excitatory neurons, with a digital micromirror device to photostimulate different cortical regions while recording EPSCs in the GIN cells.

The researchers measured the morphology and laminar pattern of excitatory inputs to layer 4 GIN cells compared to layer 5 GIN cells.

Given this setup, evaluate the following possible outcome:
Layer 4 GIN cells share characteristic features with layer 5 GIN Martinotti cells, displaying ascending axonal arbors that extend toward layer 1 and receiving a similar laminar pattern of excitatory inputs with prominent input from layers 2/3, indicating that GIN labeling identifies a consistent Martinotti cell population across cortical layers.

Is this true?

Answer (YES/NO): NO